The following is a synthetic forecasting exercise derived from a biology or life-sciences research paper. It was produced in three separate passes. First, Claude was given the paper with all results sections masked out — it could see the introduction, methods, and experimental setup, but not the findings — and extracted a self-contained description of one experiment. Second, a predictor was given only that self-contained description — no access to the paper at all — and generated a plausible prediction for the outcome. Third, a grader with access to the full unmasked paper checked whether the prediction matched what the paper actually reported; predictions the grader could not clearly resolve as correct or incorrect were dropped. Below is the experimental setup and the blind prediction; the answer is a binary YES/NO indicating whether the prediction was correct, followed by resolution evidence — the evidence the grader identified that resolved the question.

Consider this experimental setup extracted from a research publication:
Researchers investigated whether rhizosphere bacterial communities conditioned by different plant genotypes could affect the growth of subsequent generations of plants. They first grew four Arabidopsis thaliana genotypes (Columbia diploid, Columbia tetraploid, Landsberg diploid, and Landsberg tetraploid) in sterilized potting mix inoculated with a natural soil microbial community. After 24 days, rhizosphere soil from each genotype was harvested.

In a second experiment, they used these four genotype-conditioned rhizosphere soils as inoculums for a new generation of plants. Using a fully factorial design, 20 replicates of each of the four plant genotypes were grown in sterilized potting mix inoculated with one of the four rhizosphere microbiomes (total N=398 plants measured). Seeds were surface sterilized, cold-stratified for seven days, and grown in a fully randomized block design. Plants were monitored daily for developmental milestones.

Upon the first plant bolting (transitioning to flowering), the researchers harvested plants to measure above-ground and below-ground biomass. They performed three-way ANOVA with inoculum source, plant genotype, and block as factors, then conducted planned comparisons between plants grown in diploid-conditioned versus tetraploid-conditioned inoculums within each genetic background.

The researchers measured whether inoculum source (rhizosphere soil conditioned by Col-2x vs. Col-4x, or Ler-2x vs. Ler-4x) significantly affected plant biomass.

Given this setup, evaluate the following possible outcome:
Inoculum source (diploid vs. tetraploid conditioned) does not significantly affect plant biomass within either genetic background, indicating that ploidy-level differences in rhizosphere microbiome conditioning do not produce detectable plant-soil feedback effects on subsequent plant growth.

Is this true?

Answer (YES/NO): NO